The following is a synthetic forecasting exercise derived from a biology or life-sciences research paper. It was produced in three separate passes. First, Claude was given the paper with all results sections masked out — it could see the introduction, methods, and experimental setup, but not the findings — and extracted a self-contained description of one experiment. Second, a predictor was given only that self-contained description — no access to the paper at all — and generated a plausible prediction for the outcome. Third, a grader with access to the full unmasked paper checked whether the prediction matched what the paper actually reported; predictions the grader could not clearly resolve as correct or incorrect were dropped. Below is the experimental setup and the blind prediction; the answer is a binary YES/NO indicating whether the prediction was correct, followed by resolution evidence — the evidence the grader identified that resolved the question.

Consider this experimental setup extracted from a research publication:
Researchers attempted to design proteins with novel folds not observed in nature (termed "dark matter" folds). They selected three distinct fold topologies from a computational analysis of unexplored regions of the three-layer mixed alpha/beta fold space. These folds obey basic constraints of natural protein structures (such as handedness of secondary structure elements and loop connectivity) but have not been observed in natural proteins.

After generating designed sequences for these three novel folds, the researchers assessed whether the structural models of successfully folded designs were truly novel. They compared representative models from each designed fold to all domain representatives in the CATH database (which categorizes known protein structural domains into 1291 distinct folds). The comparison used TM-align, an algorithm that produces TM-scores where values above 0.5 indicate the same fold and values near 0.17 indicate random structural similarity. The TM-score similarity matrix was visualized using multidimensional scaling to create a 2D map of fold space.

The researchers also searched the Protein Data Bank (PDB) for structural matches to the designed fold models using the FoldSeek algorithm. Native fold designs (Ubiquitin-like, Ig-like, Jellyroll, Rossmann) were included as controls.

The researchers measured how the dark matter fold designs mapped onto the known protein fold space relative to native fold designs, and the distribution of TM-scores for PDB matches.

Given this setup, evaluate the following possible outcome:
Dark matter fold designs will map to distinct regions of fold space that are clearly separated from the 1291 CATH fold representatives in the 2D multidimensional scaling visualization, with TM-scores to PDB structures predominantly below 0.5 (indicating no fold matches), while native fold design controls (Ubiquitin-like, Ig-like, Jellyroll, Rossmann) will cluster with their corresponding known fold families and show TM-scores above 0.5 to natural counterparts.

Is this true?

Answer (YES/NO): YES